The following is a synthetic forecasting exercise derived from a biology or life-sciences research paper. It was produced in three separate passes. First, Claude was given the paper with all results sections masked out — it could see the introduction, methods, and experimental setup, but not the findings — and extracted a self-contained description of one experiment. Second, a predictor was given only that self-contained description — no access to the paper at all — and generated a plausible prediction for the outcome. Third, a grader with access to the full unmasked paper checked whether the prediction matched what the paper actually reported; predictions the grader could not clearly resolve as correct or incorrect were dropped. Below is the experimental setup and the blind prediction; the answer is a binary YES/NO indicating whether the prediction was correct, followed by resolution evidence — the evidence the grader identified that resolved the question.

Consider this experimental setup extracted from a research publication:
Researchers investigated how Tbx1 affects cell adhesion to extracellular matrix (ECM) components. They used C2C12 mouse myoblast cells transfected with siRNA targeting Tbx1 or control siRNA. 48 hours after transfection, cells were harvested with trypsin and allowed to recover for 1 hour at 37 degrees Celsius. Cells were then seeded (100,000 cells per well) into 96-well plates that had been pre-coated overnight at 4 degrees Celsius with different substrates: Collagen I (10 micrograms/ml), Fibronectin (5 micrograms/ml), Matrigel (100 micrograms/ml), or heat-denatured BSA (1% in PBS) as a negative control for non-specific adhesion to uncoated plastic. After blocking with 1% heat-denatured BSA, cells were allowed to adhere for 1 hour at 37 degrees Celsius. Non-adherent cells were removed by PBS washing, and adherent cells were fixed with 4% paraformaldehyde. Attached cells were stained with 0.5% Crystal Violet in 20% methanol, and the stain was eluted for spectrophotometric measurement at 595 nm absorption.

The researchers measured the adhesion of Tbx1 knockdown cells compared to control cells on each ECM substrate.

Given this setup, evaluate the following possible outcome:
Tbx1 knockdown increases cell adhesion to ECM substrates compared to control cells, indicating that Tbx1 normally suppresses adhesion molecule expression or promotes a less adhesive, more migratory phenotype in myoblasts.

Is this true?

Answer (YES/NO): NO